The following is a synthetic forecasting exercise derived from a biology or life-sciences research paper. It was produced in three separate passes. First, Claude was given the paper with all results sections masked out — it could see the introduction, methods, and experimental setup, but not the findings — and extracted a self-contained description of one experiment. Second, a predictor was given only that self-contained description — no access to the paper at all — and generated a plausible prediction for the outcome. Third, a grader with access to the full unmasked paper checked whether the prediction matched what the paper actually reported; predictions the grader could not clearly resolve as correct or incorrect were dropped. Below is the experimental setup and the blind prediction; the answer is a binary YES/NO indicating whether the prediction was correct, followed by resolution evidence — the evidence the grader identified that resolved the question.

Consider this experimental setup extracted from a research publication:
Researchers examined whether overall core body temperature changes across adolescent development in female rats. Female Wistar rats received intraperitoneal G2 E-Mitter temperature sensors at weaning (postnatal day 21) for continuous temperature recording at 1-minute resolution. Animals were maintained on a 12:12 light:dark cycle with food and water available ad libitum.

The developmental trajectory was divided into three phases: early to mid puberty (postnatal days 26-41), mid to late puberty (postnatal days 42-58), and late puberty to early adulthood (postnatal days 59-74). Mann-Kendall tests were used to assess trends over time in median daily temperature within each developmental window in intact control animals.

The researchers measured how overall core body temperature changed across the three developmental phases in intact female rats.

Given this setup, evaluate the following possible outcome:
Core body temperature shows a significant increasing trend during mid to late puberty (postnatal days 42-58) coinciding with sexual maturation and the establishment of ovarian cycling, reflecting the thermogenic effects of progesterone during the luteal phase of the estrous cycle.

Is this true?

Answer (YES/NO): NO